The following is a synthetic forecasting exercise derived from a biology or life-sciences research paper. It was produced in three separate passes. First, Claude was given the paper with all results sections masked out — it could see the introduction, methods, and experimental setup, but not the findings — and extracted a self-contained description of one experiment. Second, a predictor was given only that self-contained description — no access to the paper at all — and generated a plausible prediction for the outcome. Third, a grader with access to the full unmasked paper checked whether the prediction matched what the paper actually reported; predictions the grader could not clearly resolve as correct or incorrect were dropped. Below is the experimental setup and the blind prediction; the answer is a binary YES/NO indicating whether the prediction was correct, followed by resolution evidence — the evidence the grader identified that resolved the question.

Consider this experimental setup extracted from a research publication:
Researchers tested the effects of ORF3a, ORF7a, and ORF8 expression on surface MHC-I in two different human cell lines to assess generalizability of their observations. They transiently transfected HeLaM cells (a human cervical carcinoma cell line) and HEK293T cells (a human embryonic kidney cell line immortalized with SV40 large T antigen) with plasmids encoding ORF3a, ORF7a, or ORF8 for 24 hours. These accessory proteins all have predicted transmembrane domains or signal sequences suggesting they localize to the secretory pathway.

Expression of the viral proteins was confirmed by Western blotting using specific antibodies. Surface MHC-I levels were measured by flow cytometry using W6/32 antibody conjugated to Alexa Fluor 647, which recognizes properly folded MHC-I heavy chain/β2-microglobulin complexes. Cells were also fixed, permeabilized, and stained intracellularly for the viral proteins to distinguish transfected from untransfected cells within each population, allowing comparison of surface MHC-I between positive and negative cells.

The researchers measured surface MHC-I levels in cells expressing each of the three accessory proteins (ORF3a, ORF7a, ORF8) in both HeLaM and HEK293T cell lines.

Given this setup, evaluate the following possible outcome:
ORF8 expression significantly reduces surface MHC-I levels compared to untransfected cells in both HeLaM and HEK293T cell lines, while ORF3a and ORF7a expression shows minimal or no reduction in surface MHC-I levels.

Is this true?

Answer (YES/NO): NO